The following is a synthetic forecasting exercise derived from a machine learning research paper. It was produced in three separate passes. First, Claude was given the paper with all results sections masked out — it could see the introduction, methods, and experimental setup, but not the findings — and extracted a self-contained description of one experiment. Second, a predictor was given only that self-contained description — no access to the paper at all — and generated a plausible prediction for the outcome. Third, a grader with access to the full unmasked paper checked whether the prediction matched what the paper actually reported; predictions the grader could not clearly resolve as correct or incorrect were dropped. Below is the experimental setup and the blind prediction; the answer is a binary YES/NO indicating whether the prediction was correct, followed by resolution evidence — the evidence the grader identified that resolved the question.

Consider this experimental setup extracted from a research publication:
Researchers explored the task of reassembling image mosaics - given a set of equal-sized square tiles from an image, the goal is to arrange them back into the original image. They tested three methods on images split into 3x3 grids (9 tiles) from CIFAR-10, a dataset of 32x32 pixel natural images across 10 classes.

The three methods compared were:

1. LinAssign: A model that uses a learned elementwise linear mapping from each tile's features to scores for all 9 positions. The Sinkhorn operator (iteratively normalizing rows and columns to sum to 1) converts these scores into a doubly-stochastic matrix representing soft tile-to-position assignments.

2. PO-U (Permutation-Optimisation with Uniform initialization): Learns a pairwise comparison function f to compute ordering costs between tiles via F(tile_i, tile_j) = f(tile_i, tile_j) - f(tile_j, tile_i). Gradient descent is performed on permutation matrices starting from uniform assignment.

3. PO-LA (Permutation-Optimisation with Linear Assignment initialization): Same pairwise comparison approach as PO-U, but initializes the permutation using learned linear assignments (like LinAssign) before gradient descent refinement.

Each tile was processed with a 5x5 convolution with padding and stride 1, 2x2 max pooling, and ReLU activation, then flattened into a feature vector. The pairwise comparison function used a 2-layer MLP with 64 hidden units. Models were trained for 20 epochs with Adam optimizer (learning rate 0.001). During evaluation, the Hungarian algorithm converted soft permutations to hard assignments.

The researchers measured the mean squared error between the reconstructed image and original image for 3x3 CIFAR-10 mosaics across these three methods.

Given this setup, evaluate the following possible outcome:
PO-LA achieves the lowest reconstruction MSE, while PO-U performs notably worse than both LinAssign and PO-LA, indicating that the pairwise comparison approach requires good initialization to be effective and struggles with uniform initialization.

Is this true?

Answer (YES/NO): NO